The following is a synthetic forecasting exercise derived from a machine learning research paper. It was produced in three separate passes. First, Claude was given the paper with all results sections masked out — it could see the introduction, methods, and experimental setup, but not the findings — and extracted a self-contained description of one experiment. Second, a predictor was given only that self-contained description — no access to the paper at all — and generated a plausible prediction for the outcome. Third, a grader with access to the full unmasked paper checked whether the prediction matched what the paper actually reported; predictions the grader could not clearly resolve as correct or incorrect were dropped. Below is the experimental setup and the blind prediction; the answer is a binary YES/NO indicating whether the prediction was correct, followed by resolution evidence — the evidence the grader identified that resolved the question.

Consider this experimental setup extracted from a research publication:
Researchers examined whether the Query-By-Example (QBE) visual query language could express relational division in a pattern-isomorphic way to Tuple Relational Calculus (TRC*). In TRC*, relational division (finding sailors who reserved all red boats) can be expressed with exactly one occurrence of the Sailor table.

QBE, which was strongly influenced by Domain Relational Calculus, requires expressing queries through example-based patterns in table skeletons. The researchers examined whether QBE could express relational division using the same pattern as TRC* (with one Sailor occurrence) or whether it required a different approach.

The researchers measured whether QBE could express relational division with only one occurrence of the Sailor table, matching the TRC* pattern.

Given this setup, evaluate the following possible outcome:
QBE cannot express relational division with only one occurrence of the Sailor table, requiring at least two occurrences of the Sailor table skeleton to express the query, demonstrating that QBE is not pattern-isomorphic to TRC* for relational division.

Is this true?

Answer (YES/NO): YES